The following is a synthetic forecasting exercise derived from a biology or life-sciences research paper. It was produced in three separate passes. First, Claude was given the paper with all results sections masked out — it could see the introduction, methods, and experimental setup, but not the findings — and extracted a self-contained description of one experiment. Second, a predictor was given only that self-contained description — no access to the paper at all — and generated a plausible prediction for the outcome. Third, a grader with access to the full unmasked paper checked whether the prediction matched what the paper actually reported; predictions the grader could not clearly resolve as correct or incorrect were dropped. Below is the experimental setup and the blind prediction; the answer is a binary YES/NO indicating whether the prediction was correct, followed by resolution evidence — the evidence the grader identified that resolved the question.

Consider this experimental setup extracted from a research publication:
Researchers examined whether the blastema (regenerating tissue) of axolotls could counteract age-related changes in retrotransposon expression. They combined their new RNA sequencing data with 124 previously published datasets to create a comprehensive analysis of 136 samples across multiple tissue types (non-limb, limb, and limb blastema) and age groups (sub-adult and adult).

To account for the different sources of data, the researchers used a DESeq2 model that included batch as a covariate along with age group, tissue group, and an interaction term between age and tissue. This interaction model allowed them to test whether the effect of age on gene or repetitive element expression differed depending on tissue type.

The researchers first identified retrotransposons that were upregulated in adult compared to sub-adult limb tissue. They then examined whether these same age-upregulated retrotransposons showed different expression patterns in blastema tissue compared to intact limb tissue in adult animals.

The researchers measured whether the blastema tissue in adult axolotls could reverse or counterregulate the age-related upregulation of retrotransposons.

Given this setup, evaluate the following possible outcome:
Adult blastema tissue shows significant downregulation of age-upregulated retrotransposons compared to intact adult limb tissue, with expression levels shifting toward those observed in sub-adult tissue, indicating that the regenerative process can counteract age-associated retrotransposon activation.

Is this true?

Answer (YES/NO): YES